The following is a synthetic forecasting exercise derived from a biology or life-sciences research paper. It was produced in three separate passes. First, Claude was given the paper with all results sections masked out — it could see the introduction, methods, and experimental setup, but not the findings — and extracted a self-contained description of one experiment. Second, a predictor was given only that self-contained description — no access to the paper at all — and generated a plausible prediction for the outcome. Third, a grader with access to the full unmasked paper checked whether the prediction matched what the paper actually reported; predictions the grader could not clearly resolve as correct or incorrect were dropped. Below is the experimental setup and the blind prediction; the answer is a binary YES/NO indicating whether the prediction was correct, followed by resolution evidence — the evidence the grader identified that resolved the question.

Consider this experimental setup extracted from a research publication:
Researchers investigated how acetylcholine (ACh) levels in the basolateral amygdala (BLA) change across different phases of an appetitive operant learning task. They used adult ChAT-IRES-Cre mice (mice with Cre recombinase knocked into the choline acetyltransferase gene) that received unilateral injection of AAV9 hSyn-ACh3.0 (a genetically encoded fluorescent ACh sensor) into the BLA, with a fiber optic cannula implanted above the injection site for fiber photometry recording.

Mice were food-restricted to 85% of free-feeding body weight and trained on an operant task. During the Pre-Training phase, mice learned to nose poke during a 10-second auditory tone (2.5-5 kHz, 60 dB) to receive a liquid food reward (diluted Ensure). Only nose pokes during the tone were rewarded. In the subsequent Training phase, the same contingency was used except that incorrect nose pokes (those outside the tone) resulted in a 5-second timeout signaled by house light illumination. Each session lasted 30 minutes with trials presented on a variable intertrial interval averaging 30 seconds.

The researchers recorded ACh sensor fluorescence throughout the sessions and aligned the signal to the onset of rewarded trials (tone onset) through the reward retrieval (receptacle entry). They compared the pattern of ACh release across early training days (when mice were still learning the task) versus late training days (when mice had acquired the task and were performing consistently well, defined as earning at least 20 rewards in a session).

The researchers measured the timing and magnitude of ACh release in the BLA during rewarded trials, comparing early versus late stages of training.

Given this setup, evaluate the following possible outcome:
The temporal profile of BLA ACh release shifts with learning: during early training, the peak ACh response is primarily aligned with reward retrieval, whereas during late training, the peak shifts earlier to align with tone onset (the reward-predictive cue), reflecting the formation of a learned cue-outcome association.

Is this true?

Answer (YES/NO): YES